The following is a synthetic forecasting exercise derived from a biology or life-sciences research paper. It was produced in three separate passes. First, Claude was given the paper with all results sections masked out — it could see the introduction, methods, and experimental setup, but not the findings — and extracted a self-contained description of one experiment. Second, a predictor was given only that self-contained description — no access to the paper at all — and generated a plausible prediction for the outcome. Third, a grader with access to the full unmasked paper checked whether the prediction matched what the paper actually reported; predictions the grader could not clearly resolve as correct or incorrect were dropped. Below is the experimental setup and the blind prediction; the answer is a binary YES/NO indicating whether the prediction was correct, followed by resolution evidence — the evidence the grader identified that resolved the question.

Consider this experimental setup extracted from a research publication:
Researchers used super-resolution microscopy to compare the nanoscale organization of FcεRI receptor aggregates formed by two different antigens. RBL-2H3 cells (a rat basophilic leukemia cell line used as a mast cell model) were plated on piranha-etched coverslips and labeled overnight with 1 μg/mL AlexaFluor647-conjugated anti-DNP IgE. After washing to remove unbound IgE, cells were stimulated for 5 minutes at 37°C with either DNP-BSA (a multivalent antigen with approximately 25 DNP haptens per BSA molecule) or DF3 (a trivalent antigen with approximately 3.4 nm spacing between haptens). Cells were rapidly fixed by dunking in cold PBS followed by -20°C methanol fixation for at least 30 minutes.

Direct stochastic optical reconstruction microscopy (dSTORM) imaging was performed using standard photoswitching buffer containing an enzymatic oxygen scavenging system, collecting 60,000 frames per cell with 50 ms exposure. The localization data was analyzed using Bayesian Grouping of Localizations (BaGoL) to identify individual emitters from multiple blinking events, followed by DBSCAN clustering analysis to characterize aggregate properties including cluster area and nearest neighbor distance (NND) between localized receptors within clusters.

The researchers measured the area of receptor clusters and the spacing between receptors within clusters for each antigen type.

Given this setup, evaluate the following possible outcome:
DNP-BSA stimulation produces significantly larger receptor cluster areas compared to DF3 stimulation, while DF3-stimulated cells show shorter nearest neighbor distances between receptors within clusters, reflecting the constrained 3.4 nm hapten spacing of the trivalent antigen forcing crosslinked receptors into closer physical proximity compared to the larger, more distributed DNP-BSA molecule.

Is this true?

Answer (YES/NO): YES